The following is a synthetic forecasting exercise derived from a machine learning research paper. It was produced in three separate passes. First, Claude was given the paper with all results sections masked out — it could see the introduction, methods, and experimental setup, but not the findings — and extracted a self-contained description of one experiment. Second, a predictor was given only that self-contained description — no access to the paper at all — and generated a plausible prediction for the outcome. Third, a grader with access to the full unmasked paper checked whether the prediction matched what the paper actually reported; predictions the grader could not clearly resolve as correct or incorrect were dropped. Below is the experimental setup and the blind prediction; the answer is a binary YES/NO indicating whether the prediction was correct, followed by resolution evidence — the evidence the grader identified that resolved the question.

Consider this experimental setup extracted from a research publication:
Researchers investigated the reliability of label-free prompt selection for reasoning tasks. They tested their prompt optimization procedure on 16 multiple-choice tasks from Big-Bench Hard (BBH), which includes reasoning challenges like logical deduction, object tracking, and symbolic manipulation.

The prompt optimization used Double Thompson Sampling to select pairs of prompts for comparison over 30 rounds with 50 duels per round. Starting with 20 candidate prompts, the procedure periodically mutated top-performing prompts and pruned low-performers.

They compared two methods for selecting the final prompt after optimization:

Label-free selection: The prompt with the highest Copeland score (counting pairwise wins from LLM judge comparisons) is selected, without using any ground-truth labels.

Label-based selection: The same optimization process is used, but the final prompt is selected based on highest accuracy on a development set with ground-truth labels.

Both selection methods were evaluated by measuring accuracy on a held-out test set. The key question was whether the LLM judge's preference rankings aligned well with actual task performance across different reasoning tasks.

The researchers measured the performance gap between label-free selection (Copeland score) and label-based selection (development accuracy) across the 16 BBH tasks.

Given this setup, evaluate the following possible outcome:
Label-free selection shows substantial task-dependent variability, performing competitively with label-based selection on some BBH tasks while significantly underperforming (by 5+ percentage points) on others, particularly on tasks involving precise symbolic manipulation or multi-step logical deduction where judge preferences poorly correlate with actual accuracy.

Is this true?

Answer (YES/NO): YES